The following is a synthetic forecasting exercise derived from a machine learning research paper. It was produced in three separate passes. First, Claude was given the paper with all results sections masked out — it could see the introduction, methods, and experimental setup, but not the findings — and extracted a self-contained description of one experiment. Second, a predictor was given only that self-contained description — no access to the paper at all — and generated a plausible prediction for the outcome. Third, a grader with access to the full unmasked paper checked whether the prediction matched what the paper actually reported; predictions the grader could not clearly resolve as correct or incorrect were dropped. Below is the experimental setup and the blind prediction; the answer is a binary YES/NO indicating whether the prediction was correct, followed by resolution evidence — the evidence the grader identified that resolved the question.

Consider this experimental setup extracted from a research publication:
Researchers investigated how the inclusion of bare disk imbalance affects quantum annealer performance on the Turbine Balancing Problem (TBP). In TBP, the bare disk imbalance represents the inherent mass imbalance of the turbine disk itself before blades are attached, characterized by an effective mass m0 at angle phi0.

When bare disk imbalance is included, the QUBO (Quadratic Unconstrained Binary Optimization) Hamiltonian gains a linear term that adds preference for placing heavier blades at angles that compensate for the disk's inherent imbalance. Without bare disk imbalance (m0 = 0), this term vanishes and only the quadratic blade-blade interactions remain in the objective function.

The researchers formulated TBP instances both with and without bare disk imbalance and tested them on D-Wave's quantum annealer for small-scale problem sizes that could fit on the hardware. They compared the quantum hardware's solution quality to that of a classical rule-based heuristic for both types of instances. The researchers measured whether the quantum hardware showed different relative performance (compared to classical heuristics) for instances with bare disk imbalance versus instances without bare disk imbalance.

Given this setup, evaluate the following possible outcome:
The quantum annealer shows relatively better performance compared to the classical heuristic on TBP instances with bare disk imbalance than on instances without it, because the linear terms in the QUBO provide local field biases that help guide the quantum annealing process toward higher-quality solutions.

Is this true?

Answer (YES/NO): YES